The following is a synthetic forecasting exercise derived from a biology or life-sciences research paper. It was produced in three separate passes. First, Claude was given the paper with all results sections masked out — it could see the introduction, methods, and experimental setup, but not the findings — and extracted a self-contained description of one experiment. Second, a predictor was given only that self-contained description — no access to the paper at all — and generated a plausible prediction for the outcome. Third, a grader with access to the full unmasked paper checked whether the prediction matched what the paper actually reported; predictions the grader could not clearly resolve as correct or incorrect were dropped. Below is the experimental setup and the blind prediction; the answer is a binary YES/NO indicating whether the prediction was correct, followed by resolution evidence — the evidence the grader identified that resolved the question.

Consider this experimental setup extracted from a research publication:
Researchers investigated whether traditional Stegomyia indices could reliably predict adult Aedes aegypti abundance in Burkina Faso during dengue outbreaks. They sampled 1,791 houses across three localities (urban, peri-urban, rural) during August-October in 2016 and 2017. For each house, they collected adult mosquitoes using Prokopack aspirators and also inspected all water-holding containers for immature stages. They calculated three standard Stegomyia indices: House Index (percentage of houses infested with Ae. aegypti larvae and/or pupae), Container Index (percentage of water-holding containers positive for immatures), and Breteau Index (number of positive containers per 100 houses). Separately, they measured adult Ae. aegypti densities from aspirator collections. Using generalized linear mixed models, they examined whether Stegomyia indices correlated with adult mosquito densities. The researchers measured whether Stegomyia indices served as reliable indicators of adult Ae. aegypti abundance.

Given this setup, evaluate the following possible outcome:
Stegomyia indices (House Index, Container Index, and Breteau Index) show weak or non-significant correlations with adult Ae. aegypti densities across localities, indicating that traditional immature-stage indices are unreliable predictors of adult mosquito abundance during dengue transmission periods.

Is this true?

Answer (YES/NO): YES